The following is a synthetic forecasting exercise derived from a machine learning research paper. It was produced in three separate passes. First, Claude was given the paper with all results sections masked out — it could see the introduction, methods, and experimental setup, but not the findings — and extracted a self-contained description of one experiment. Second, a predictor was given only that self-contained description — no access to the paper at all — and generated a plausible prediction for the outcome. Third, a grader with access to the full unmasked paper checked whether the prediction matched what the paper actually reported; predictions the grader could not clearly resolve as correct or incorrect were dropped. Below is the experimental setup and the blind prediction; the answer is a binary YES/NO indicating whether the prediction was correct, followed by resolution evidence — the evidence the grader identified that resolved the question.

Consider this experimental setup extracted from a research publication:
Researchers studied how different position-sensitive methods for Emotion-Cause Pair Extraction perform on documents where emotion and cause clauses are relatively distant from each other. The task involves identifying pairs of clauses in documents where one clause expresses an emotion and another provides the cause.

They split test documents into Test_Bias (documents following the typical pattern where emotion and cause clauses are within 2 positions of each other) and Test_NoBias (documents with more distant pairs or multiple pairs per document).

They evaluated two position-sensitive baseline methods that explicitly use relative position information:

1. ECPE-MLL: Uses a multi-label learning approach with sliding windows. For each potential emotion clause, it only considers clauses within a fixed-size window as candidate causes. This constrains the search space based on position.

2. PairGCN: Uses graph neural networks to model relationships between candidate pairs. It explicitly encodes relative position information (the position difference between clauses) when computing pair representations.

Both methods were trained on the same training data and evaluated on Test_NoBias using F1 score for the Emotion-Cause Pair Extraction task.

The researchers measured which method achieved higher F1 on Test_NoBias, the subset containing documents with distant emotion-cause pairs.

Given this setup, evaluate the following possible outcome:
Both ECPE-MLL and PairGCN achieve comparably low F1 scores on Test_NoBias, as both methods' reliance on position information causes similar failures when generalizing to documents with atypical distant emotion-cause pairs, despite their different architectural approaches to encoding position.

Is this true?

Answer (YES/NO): NO